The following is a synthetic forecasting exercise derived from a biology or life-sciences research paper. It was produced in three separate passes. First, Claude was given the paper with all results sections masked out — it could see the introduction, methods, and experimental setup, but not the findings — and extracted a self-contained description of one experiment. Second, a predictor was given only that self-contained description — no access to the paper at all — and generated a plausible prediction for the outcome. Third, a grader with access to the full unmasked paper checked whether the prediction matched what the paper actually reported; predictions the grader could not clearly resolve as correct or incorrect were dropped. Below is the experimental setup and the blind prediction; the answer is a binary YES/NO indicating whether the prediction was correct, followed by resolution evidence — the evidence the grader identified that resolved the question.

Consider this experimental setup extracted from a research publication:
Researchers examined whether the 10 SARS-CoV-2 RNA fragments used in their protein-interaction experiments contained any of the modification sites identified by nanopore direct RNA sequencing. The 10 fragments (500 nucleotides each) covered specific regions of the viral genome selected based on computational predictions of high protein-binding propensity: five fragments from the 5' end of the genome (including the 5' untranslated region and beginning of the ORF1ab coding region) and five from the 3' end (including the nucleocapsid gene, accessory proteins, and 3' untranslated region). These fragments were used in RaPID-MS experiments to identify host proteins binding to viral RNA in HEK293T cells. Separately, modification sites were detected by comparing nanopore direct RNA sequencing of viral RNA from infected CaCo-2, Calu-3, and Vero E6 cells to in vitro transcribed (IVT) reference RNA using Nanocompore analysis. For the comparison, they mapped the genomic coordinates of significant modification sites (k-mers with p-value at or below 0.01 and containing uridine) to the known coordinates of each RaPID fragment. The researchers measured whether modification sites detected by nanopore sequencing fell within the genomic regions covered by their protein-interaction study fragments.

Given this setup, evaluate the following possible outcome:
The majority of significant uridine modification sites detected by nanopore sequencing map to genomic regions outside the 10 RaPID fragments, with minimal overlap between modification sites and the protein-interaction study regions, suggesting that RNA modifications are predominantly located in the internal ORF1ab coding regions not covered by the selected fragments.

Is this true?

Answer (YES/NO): NO